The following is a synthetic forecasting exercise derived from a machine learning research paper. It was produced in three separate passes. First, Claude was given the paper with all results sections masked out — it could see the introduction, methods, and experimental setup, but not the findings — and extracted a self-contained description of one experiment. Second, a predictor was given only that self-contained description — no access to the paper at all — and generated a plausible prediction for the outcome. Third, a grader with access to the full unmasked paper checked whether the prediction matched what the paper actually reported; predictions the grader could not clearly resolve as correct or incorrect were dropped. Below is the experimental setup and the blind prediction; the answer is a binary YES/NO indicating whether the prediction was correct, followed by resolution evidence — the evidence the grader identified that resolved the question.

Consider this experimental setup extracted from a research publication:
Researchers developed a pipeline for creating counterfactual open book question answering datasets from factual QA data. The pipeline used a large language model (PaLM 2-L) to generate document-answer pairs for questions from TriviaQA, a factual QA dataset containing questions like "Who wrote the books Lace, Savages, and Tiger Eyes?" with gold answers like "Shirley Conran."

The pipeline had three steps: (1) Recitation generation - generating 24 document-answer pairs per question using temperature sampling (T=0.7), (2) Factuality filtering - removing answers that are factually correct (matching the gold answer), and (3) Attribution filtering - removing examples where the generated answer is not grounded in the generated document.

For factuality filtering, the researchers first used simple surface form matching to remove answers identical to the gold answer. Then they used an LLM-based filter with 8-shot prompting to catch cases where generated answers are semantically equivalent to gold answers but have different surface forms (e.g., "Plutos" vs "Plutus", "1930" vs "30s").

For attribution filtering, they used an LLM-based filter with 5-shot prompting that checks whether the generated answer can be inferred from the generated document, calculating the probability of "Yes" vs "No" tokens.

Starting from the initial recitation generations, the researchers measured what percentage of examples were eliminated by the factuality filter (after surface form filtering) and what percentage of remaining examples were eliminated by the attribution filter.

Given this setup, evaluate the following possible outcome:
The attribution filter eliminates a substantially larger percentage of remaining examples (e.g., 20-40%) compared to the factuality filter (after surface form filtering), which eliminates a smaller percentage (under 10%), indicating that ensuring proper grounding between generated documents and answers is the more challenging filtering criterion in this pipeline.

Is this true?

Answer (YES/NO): NO